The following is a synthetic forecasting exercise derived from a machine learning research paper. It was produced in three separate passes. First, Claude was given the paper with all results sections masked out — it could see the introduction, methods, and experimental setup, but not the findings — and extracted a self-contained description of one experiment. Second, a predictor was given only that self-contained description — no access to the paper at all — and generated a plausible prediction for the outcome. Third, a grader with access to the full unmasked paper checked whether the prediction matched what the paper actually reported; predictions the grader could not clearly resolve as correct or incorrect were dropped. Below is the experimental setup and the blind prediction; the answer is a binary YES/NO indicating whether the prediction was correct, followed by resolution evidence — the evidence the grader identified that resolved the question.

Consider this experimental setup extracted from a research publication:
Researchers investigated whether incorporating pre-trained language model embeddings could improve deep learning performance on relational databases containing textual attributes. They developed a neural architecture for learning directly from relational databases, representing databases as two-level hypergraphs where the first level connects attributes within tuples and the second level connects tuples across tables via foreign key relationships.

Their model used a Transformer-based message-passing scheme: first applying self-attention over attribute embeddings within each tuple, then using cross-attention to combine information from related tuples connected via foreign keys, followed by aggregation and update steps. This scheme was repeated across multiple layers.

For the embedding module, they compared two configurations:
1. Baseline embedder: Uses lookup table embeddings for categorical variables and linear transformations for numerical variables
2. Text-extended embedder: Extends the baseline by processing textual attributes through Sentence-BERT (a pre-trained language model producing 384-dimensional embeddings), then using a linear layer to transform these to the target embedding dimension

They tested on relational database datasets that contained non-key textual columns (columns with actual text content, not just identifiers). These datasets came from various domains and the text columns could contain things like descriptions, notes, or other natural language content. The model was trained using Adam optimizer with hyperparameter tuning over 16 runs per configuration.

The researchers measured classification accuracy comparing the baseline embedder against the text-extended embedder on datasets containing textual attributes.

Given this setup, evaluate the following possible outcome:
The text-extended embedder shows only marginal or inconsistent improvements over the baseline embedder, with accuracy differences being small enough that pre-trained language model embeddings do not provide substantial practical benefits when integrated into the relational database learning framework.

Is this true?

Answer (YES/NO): NO